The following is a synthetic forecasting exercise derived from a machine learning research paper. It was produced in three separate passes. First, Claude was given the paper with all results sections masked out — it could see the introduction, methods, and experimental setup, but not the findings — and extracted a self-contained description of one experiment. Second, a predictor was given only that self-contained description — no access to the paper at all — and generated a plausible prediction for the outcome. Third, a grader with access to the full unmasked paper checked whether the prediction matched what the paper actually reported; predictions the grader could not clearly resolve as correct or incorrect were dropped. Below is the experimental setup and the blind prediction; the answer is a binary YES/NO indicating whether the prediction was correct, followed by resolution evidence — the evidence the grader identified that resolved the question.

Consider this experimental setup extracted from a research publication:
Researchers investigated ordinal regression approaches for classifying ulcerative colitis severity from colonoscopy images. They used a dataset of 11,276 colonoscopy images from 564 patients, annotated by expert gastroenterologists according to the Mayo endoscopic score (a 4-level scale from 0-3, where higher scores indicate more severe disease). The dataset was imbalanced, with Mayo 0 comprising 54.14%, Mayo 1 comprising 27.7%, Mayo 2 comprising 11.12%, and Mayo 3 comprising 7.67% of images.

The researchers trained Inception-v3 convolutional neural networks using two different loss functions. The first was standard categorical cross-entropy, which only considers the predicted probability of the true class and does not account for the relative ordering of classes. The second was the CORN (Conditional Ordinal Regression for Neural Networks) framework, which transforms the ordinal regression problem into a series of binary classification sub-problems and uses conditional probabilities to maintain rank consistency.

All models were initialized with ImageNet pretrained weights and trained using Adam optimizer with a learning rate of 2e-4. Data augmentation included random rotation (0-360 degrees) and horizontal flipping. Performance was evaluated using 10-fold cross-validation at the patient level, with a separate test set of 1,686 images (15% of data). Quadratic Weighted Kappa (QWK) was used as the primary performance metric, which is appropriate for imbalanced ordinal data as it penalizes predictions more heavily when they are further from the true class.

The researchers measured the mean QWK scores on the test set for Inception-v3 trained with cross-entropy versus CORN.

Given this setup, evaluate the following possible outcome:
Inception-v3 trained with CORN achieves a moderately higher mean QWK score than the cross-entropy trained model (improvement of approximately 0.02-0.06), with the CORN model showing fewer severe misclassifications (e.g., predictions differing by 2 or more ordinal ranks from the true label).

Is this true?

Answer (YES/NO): NO